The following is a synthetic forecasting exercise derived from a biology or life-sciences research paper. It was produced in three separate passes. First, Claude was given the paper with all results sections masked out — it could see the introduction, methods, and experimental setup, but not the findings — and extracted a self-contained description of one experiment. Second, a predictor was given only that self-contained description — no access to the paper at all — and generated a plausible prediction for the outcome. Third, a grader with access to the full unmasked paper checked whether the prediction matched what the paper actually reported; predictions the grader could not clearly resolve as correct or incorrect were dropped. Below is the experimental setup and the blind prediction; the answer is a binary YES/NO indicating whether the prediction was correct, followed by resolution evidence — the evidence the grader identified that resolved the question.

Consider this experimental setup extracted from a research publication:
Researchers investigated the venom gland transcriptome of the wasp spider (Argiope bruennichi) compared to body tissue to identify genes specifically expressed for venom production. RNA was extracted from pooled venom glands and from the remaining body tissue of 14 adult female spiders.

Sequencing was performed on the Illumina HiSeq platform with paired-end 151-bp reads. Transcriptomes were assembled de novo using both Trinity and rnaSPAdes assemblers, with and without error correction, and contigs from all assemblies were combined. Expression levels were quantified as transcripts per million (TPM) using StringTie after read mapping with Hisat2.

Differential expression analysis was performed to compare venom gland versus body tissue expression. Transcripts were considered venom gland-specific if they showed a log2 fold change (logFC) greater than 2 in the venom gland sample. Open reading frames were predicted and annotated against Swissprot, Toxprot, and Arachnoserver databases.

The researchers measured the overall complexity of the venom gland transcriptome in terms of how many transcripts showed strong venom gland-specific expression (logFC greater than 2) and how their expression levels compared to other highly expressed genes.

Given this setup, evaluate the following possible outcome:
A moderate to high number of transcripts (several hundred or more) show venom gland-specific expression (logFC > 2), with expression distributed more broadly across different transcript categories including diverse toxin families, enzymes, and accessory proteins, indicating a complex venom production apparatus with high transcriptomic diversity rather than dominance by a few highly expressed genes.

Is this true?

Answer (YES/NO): NO